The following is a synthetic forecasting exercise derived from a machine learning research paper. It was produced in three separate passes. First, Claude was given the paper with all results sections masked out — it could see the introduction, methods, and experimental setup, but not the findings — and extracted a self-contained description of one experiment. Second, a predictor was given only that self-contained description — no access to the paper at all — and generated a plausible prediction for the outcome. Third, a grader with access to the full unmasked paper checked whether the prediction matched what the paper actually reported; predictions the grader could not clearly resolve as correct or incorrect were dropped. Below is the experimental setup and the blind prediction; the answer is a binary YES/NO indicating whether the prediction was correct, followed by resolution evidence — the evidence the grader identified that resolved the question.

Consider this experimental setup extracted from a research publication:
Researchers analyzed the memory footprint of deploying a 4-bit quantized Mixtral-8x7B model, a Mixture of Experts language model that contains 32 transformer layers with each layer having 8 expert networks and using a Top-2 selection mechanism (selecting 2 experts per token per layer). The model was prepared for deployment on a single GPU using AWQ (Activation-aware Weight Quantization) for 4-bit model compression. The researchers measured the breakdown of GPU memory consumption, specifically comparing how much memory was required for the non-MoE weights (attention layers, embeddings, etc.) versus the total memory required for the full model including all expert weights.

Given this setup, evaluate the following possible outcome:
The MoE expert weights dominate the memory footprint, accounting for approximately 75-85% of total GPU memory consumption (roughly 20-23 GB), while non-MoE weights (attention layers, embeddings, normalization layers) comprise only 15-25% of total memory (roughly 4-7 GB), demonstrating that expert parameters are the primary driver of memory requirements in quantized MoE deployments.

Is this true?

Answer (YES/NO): NO